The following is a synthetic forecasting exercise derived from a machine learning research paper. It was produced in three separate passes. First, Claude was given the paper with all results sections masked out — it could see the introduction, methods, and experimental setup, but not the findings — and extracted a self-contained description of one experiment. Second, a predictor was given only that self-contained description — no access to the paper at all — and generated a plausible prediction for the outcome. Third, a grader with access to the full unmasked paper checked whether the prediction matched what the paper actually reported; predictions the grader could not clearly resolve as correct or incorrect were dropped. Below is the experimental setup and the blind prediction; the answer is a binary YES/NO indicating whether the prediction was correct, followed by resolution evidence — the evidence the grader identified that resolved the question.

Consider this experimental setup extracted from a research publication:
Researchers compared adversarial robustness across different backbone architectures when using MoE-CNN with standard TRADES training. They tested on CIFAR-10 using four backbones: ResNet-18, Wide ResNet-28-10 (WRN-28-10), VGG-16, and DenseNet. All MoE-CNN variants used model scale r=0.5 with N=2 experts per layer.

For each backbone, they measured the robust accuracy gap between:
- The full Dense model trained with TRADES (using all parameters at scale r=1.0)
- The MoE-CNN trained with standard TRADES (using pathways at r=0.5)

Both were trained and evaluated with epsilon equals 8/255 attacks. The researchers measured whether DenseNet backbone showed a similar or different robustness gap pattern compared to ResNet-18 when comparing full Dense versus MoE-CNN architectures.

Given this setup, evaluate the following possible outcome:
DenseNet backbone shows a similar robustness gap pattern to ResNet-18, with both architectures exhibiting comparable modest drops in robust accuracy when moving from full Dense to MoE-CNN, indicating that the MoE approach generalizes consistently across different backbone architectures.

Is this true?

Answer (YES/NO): NO